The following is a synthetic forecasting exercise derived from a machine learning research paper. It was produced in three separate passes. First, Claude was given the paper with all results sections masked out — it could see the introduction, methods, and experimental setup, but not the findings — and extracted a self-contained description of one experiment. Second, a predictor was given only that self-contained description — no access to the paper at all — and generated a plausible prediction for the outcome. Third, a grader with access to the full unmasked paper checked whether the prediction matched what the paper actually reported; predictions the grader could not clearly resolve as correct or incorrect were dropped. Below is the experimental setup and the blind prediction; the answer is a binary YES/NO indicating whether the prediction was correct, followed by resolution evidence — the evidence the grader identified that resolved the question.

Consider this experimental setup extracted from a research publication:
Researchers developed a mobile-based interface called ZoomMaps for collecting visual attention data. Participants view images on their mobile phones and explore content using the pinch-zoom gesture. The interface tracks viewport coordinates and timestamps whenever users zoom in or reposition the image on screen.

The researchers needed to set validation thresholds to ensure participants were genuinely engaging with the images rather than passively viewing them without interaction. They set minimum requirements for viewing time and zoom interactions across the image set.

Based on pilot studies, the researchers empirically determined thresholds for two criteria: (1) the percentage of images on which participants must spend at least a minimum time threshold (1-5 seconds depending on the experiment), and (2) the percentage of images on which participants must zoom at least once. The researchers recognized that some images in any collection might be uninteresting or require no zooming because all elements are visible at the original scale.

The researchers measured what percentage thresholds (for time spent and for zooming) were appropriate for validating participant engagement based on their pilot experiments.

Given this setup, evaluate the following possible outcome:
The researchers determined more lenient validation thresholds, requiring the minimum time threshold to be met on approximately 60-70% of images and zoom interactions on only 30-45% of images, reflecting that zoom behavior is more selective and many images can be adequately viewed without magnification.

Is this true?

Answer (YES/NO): NO